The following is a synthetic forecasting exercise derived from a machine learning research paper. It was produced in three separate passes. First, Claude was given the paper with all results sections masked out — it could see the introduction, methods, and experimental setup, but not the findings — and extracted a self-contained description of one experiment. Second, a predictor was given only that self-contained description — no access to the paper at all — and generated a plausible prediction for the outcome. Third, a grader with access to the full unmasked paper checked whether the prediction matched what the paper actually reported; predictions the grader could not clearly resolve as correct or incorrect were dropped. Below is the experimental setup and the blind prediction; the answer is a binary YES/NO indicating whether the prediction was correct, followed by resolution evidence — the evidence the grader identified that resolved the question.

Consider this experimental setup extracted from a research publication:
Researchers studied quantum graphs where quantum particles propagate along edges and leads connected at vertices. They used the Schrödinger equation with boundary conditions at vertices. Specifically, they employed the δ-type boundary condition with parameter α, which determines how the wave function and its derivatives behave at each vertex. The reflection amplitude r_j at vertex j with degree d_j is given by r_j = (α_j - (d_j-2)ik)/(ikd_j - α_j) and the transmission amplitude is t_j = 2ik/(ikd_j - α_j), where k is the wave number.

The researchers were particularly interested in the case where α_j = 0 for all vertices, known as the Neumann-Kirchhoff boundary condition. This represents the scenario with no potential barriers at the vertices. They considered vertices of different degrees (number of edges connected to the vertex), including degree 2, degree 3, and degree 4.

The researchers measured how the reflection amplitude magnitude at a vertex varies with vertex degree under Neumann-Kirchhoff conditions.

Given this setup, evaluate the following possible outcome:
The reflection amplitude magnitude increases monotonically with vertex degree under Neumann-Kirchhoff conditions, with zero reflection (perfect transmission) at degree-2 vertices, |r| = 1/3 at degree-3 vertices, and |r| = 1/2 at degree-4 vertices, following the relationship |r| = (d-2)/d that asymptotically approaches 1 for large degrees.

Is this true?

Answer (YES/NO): YES